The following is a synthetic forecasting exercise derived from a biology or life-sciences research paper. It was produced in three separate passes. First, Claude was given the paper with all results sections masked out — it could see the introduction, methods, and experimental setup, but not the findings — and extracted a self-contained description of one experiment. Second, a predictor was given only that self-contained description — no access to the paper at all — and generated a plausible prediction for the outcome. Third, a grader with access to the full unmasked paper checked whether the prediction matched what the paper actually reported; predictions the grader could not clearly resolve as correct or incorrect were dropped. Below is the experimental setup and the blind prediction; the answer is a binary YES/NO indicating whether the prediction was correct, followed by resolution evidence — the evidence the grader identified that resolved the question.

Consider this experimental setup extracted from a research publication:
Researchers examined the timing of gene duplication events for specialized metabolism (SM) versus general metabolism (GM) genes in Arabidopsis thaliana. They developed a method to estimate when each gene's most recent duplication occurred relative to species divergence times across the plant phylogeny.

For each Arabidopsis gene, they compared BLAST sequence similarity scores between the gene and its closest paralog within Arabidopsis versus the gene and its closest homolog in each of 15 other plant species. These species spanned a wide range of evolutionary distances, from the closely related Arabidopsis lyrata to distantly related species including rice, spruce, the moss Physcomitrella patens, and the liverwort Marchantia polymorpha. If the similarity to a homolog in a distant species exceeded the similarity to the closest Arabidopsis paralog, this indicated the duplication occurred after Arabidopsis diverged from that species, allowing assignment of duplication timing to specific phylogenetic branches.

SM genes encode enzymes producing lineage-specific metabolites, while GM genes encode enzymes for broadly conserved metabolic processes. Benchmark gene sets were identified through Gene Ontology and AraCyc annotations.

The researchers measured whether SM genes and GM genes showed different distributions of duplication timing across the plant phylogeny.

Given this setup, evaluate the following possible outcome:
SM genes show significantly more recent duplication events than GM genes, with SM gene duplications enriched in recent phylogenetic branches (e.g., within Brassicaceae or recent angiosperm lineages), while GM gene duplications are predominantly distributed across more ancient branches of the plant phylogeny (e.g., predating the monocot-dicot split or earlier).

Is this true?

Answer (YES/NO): YES